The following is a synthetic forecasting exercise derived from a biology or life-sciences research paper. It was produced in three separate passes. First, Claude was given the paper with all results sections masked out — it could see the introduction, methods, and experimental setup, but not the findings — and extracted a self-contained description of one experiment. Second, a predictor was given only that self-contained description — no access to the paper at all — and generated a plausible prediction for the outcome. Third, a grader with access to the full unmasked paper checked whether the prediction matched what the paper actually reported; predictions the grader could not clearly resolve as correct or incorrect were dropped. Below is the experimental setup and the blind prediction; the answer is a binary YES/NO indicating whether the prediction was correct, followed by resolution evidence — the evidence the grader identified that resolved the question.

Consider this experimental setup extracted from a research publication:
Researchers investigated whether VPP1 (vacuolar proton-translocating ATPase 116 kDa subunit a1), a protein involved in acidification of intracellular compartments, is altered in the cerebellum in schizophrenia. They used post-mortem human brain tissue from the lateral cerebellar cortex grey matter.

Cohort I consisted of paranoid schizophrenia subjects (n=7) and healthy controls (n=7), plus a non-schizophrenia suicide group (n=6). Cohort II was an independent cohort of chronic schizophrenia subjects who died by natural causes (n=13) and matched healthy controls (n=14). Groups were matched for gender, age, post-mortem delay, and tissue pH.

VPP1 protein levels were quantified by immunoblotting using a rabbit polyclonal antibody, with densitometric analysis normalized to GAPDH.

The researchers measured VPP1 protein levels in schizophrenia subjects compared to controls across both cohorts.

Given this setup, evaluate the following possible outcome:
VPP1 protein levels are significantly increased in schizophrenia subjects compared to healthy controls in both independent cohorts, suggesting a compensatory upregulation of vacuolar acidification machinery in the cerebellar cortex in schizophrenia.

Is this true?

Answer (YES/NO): NO